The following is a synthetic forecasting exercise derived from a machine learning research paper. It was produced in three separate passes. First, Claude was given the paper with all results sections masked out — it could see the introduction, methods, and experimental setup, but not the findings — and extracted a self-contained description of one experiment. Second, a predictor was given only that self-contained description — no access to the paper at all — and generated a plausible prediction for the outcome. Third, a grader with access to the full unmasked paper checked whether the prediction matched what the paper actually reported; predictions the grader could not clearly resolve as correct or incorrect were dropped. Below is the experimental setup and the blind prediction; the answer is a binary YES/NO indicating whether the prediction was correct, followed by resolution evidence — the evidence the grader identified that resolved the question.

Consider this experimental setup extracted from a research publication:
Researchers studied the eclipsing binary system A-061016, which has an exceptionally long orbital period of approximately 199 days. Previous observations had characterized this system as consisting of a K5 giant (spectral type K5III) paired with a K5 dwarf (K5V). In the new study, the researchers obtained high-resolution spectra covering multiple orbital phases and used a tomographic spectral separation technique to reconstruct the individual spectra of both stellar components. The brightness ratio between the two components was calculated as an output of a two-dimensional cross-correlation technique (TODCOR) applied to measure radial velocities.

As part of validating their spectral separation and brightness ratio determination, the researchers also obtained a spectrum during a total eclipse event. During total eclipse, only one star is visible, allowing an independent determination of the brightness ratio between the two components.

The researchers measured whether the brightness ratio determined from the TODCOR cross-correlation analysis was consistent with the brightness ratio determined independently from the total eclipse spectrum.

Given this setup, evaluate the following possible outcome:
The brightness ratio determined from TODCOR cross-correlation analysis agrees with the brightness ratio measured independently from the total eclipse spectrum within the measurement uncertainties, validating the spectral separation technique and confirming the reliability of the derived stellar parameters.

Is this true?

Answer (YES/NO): YES